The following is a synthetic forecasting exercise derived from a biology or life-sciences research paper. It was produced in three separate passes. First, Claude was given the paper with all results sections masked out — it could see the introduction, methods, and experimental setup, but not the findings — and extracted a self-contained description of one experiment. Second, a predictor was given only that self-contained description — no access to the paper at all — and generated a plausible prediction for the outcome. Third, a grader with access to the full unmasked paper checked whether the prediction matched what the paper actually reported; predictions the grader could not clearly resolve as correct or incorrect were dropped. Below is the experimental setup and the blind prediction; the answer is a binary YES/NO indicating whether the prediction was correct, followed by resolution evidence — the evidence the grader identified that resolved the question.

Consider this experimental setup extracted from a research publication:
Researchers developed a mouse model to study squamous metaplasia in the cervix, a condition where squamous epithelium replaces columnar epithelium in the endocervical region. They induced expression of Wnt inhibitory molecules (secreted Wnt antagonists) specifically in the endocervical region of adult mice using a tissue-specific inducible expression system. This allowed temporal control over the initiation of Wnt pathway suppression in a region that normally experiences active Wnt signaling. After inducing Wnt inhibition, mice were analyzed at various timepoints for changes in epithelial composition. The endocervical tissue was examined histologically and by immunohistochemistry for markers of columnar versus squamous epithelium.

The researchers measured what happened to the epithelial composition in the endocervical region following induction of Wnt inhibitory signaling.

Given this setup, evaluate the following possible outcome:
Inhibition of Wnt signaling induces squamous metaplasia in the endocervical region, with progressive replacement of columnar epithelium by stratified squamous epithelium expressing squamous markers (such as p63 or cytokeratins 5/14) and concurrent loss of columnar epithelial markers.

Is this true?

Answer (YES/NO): YES